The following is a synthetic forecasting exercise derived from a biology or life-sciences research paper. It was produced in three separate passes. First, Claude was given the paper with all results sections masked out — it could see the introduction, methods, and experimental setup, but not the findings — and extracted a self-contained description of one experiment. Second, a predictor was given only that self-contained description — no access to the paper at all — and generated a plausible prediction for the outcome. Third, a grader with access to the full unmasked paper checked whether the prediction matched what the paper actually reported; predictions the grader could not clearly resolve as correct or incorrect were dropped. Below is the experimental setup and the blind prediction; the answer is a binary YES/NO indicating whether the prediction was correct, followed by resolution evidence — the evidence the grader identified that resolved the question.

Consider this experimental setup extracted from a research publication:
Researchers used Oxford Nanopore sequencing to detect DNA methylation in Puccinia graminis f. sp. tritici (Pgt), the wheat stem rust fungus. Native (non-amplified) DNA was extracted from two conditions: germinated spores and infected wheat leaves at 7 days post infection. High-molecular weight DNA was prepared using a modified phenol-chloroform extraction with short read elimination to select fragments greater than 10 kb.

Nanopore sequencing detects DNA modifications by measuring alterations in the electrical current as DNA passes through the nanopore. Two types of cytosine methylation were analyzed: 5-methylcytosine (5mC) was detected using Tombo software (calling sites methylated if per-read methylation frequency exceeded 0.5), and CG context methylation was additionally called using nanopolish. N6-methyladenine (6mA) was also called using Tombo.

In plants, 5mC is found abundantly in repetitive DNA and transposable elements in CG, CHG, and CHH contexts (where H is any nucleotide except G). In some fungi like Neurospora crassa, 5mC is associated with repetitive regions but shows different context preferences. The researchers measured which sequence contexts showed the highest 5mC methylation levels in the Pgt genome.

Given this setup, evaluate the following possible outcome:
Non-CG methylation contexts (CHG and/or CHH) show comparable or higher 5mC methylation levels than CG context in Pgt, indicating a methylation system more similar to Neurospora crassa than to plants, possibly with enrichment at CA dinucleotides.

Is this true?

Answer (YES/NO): NO